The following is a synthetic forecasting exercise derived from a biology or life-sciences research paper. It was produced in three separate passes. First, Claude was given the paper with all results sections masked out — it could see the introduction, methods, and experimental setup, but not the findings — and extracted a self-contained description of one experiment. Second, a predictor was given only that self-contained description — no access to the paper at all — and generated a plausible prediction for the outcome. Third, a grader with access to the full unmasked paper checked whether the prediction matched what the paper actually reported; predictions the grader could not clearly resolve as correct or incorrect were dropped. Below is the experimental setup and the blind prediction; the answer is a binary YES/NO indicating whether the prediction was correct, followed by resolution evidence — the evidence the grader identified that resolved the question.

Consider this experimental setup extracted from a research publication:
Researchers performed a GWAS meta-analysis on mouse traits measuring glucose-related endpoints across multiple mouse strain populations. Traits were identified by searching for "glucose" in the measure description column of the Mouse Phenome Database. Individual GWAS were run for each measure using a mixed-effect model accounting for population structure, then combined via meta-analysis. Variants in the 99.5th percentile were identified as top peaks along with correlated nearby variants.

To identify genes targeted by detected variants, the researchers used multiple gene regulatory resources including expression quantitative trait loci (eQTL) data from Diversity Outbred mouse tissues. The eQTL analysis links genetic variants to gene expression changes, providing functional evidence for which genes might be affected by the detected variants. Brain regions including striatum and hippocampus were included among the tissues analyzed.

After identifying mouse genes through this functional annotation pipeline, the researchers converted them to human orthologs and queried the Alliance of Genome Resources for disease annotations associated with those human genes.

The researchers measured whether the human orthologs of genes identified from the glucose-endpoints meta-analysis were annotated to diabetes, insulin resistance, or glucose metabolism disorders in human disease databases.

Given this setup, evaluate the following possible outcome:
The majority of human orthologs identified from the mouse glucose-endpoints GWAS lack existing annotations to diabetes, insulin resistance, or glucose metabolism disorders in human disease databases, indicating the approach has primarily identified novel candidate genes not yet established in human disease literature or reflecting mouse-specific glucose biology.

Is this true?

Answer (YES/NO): NO